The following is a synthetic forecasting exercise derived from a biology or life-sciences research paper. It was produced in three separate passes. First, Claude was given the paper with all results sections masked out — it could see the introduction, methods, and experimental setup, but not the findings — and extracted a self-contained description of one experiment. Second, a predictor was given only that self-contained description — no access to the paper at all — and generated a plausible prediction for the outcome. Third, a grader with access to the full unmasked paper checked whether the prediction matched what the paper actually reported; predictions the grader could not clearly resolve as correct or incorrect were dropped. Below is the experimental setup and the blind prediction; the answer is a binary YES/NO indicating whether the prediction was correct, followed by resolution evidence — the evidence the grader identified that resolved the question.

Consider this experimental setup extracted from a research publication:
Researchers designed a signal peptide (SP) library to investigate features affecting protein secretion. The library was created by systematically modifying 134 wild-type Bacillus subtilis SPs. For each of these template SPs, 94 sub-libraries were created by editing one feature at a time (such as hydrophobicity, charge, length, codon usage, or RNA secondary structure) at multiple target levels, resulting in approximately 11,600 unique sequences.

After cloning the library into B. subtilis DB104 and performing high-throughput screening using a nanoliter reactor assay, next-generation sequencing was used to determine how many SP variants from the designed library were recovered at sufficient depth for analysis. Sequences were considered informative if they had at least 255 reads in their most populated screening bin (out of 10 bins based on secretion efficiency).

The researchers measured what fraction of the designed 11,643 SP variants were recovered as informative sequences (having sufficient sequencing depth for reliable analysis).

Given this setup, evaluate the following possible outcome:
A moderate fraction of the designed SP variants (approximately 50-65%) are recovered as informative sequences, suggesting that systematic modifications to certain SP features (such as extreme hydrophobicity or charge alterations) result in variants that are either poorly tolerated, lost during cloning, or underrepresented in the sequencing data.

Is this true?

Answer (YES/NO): NO